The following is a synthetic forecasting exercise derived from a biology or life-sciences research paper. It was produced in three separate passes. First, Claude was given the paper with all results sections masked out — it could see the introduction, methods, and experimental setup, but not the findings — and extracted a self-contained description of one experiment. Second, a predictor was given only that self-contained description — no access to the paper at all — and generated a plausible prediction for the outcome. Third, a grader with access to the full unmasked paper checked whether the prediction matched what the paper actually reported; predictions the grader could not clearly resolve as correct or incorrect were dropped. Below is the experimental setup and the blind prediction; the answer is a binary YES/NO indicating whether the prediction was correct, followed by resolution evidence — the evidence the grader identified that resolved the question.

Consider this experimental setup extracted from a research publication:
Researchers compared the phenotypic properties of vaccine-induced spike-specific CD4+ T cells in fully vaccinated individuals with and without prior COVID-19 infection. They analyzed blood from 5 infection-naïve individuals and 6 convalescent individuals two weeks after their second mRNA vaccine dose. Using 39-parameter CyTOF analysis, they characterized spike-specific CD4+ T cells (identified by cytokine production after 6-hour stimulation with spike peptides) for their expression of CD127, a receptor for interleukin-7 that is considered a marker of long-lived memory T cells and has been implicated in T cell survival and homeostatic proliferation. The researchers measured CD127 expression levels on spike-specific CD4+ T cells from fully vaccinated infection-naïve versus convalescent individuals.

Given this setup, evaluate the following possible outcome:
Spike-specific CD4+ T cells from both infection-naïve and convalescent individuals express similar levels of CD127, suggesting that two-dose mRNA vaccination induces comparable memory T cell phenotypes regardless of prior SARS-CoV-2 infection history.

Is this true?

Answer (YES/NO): NO